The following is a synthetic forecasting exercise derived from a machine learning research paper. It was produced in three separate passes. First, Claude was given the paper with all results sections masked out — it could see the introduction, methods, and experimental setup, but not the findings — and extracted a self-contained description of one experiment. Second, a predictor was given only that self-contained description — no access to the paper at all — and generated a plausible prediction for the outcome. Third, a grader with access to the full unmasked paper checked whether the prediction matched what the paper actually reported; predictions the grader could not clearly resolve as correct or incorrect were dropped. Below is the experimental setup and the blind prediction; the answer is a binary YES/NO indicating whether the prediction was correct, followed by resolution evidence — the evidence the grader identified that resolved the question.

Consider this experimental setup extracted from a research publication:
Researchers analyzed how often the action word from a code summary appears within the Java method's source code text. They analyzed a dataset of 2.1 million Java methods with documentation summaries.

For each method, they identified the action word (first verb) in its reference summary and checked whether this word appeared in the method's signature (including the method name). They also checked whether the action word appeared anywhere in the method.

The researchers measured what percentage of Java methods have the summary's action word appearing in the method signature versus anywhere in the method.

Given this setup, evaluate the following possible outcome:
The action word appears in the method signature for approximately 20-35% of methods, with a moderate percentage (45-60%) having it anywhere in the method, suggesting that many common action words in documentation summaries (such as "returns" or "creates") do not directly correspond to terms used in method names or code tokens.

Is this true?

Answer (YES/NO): NO